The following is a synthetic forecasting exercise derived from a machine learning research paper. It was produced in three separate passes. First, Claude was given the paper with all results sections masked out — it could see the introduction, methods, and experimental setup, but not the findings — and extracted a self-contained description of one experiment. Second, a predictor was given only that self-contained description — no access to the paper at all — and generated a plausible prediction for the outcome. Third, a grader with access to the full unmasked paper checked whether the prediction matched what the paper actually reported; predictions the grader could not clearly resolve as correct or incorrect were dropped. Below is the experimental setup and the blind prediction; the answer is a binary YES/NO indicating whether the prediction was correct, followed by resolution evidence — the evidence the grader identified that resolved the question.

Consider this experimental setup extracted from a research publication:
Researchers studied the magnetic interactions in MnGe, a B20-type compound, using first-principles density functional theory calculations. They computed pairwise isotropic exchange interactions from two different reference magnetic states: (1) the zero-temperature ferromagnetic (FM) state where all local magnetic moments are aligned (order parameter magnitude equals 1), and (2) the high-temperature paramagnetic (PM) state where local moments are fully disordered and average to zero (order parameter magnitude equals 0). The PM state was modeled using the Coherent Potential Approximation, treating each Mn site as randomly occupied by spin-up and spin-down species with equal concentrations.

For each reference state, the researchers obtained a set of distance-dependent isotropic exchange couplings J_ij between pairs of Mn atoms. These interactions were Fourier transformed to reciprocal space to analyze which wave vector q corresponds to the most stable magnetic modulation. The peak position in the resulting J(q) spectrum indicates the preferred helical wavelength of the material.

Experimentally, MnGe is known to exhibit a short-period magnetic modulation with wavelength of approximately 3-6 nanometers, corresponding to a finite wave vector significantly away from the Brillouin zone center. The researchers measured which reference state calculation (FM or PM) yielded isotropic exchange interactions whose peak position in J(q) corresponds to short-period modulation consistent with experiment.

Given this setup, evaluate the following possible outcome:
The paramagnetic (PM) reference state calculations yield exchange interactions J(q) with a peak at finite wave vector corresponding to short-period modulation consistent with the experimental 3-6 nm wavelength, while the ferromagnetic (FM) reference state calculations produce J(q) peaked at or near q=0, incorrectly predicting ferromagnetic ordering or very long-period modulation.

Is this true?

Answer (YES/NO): YES